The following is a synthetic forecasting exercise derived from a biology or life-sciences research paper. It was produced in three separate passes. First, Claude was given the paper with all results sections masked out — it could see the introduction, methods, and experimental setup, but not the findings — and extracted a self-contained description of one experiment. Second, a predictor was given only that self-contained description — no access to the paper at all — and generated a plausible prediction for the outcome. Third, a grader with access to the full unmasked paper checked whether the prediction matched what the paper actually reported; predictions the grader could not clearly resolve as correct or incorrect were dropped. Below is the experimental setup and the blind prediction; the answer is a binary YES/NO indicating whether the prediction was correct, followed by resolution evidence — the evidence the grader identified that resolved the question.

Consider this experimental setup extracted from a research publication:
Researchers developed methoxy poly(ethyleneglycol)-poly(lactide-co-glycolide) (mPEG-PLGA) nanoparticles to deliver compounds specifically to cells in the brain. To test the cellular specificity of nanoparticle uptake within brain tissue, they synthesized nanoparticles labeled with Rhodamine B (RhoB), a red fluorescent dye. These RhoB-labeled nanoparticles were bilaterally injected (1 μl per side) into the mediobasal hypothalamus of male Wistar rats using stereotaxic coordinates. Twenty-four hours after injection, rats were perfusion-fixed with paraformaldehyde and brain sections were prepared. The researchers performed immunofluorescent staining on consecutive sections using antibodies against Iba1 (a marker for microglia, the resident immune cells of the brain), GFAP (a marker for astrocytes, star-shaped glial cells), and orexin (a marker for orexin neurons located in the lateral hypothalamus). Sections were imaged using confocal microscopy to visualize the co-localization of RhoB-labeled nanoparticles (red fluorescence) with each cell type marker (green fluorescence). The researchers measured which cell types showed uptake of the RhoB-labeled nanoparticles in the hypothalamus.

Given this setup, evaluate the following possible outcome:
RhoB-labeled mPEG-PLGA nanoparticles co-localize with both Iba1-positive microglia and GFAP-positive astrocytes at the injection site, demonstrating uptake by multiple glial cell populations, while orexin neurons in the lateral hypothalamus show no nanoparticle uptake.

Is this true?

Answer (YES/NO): NO